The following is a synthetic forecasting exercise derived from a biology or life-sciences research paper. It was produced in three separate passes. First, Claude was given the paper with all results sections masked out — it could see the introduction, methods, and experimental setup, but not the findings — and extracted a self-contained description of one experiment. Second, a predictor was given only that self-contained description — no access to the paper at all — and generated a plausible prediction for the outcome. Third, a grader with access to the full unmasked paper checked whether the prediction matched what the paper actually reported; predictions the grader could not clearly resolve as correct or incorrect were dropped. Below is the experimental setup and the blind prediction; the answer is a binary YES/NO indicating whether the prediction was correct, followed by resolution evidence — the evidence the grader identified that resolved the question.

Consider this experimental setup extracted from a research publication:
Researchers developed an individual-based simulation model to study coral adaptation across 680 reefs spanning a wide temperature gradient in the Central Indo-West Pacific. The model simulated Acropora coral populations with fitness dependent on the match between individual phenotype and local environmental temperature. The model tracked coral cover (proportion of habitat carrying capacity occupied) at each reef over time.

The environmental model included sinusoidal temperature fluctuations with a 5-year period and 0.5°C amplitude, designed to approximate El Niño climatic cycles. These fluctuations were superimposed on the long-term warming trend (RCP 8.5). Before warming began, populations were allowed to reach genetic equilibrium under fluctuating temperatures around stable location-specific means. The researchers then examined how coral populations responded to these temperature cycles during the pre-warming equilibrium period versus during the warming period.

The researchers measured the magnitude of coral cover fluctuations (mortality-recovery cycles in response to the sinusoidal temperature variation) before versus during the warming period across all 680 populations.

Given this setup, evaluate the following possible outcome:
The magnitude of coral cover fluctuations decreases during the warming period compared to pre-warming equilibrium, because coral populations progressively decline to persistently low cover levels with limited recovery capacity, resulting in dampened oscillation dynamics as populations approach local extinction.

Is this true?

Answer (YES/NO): NO